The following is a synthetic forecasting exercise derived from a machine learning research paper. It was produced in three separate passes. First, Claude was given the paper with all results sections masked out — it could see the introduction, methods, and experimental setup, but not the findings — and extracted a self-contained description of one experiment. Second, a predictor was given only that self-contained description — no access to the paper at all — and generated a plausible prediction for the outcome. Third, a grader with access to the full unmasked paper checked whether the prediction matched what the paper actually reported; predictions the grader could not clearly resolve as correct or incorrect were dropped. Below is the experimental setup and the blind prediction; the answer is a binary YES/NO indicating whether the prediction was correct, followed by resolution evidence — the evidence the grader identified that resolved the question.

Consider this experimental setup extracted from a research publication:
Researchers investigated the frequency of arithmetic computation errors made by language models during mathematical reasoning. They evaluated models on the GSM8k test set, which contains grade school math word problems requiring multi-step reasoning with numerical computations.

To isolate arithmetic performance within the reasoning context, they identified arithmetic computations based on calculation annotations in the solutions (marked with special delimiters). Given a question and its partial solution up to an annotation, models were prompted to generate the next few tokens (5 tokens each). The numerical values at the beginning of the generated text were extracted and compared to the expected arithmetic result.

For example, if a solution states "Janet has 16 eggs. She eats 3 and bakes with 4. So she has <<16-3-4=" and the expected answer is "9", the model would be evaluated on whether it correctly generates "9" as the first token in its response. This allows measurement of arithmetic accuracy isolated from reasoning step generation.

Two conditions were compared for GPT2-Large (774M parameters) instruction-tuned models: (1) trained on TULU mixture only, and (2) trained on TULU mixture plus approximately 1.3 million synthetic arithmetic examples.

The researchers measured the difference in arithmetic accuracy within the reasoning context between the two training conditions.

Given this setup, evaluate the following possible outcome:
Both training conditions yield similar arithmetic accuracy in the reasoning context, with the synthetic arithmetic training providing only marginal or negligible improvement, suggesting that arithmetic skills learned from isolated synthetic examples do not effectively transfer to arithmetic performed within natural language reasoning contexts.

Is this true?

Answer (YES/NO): NO